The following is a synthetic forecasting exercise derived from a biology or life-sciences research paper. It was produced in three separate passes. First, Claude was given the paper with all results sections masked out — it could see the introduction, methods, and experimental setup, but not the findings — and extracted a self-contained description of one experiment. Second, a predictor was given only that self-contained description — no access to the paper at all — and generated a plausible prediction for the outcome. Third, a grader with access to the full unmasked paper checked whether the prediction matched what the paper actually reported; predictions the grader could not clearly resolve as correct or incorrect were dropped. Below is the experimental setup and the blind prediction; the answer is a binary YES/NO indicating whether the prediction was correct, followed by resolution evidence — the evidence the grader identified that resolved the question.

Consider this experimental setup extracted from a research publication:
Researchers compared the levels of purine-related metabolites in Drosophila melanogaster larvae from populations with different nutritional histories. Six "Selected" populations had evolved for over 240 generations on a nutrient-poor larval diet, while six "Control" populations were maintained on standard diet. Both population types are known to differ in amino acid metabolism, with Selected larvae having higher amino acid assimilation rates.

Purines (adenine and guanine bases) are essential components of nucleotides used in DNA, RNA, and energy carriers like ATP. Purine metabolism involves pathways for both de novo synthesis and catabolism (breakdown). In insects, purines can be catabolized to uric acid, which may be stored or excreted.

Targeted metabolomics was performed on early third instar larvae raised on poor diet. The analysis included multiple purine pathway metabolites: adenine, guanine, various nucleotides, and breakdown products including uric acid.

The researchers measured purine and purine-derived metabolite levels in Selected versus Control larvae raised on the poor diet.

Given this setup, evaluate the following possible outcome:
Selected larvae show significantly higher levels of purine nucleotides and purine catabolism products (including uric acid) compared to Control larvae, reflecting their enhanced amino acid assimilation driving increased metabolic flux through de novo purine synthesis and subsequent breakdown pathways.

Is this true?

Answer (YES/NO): NO